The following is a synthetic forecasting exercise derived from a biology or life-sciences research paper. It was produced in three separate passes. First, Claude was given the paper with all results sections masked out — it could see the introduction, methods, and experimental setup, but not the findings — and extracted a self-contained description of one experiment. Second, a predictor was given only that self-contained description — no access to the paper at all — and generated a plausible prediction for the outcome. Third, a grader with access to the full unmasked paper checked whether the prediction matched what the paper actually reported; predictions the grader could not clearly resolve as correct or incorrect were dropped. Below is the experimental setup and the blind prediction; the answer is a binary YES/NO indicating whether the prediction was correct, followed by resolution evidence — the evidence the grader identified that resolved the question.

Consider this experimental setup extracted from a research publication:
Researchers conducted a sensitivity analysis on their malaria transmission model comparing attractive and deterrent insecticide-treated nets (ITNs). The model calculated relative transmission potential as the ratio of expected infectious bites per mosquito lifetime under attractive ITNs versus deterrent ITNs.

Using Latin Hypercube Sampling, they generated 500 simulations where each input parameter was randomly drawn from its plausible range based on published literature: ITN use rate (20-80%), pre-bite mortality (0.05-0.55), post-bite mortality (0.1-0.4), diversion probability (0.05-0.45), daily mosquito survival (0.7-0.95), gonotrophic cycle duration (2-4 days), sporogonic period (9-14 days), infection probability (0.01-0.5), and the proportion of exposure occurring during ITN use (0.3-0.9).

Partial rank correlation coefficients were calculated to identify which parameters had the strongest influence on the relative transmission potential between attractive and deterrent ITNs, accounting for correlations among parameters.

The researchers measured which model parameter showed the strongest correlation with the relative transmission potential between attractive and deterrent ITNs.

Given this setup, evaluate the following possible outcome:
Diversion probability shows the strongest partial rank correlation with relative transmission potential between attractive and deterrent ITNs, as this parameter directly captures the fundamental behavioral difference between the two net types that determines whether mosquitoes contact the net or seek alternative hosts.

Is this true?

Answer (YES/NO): NO